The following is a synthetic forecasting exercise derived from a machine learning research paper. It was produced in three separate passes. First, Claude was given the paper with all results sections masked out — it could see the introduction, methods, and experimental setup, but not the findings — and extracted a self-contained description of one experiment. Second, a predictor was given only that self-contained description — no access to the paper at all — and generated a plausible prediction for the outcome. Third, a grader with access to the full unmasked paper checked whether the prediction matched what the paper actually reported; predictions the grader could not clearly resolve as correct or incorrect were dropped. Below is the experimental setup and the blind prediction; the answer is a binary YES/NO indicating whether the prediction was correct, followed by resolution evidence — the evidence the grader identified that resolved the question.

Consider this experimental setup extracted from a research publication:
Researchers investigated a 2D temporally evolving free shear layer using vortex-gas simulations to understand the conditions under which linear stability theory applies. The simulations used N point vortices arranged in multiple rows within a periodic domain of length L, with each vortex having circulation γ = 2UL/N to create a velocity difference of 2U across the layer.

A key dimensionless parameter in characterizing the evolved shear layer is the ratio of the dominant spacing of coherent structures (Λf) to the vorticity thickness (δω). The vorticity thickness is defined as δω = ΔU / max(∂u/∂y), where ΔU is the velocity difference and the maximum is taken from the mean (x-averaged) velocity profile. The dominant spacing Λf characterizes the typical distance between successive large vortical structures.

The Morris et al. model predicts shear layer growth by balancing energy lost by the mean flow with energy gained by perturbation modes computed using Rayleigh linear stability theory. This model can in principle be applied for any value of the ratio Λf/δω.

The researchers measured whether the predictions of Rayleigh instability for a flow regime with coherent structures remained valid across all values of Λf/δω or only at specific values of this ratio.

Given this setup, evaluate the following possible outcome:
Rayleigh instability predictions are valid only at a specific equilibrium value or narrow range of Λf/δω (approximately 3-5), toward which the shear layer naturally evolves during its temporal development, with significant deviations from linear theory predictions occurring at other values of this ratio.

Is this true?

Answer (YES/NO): YES